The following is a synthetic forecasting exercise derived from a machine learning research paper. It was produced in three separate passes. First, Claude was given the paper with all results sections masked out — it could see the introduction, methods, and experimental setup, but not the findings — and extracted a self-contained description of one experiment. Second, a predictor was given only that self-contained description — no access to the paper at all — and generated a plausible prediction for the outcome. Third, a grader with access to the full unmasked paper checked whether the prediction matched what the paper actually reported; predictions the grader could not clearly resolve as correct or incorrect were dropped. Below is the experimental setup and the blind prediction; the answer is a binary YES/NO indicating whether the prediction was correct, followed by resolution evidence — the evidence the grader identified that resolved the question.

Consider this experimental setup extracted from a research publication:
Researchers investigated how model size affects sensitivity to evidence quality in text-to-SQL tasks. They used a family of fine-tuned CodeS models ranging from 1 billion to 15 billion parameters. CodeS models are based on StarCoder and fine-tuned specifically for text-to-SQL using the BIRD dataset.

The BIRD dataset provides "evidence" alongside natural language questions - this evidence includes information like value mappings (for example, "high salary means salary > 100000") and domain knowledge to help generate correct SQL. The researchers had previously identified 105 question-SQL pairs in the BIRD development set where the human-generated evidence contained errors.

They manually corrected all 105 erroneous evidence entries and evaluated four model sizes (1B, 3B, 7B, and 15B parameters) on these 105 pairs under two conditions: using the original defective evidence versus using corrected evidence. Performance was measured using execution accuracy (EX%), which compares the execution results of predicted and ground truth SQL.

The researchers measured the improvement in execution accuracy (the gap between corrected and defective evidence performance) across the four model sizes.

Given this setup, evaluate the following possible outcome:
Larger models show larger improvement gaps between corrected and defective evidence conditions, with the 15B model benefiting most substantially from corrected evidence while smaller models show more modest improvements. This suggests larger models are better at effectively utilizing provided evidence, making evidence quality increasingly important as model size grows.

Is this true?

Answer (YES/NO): NO